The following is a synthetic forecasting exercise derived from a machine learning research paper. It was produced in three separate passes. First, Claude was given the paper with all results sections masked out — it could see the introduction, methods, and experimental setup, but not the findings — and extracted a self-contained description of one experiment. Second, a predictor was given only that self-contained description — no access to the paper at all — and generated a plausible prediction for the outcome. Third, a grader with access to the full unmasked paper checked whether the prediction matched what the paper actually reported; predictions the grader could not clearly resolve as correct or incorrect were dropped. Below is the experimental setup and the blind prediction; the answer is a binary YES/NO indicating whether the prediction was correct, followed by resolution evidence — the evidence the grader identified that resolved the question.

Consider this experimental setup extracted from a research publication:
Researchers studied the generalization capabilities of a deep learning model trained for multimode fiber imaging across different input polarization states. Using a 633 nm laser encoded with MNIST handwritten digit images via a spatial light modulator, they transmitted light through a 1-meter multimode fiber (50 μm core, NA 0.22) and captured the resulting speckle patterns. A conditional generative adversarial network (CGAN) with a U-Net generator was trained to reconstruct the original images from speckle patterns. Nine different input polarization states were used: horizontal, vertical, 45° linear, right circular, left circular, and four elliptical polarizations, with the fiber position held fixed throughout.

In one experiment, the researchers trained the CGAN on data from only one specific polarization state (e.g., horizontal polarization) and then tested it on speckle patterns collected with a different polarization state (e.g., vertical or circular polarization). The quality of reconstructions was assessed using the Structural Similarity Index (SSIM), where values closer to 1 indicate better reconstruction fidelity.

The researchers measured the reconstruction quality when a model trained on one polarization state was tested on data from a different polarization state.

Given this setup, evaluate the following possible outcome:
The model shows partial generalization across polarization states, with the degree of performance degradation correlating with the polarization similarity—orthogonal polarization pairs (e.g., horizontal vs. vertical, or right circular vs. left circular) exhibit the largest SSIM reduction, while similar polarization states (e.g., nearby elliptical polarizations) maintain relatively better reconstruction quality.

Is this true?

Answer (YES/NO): NO